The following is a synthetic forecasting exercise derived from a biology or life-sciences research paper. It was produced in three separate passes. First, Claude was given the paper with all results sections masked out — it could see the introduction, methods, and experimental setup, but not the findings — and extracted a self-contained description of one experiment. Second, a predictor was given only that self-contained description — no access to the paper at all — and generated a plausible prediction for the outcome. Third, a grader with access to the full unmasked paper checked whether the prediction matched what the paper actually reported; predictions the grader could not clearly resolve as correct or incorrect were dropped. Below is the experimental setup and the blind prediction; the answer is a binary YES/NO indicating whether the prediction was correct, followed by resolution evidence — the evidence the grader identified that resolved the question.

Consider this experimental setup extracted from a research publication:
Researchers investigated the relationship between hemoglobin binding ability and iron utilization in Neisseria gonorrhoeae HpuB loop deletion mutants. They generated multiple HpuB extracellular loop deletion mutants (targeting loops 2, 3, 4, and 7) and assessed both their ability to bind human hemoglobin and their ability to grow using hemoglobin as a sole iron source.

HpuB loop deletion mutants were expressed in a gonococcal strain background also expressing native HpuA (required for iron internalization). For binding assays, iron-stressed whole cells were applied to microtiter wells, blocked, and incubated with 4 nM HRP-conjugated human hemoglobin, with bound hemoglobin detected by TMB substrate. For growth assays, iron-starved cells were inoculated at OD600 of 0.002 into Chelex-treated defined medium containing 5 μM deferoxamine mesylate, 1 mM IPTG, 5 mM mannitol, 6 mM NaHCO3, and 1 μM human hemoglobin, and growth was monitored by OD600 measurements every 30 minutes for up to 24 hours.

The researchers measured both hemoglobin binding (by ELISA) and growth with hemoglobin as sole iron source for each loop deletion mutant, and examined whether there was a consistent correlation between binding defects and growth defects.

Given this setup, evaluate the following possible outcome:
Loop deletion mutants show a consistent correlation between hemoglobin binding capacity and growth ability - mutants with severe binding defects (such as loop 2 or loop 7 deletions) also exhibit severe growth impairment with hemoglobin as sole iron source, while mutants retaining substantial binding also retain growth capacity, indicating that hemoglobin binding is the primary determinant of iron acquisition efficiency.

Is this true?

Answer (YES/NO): NO